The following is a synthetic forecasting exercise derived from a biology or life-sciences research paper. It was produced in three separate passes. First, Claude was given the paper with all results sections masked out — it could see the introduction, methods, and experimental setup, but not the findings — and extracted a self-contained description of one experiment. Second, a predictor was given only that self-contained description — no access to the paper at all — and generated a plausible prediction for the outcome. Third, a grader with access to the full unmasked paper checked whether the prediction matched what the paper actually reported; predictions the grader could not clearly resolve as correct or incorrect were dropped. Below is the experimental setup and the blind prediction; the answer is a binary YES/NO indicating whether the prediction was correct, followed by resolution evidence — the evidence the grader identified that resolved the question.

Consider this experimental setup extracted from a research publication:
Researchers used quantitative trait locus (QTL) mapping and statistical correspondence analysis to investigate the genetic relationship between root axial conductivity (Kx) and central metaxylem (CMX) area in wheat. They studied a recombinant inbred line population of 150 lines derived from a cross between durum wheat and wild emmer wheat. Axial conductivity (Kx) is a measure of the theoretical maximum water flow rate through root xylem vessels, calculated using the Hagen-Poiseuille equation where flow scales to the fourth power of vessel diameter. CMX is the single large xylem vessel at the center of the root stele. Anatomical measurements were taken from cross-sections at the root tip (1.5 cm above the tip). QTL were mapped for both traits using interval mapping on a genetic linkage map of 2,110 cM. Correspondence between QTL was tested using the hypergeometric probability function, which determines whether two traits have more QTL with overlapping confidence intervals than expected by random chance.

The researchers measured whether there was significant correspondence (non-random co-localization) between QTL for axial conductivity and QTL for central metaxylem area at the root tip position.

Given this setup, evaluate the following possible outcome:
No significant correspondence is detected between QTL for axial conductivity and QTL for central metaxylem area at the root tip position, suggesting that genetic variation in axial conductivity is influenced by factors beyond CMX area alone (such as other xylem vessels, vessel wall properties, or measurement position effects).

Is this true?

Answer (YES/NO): YES